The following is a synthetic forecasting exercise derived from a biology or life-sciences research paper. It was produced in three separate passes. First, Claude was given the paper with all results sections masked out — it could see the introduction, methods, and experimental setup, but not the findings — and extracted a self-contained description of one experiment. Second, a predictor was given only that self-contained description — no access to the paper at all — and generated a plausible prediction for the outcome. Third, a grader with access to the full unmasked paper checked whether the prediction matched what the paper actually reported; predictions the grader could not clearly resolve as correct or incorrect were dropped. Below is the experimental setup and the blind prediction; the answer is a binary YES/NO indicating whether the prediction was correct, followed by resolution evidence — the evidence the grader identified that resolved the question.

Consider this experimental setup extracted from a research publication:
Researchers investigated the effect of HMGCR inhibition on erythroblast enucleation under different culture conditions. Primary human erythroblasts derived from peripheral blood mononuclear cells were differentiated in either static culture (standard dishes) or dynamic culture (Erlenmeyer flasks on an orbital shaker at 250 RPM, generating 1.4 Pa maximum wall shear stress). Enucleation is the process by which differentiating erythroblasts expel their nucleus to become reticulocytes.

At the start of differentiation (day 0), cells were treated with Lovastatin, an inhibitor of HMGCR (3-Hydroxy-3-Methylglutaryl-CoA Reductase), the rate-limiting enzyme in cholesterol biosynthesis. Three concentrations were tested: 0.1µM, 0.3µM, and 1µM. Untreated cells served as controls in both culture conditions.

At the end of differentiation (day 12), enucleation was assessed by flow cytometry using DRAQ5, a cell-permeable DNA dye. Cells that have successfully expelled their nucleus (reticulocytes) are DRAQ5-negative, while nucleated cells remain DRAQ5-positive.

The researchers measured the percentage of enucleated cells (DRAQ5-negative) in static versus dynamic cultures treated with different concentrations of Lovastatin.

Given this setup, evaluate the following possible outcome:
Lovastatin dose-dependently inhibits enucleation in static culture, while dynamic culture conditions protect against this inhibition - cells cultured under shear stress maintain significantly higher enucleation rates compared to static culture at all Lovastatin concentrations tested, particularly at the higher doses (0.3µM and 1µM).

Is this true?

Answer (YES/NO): NO